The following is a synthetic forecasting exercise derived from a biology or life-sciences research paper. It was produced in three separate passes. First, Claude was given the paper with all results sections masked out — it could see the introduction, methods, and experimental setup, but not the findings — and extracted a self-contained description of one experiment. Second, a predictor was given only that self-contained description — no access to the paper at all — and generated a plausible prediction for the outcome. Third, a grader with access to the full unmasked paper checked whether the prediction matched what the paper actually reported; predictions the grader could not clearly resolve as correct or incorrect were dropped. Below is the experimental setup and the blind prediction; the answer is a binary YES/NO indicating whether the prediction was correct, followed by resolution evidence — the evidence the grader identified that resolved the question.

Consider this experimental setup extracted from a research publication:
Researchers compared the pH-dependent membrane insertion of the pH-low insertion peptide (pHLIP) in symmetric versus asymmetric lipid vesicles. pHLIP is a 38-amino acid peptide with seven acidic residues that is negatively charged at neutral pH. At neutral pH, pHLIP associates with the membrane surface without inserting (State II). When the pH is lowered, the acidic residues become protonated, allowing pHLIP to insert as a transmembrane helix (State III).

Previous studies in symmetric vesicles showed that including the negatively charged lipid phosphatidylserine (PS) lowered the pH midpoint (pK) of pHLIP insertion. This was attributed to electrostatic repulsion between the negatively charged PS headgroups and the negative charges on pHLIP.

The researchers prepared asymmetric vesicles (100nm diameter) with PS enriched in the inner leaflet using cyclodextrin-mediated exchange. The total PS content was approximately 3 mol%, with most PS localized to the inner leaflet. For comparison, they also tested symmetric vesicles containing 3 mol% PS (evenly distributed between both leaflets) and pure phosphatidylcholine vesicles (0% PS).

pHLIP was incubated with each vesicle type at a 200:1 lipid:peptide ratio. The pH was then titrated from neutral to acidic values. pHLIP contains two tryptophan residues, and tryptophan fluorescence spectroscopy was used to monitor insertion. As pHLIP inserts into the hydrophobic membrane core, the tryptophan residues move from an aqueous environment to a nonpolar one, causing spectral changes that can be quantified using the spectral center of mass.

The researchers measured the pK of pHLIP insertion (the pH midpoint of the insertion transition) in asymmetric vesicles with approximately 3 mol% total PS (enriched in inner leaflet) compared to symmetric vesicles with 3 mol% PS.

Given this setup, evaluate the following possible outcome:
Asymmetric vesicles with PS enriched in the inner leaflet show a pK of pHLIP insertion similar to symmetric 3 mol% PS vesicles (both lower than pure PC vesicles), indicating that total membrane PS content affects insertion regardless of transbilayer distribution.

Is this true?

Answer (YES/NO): NO